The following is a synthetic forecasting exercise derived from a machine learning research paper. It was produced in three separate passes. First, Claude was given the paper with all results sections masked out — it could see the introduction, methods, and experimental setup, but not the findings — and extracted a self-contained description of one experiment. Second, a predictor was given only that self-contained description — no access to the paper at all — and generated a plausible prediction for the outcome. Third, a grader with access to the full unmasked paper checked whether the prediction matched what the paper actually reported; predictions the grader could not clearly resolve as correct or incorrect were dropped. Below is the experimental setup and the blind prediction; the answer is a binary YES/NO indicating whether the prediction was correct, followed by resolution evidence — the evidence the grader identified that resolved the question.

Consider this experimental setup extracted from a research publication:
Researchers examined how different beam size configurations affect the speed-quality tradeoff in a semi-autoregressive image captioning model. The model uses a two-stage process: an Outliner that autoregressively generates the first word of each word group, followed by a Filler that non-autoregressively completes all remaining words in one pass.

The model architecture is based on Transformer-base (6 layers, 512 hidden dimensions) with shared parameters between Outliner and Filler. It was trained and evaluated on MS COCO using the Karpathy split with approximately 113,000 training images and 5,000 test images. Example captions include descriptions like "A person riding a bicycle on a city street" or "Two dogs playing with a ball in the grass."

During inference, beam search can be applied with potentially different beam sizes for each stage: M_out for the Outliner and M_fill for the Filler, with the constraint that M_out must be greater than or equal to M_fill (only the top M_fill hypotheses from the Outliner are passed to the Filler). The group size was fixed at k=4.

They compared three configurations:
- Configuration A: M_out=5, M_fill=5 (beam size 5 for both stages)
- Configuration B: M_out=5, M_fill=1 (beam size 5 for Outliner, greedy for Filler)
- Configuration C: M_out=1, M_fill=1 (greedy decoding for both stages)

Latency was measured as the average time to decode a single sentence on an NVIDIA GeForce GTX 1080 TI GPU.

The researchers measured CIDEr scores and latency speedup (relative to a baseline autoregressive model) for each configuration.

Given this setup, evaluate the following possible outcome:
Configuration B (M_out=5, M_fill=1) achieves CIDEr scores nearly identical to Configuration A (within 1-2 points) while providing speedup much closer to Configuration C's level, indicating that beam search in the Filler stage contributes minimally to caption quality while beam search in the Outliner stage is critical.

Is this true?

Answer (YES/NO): NO